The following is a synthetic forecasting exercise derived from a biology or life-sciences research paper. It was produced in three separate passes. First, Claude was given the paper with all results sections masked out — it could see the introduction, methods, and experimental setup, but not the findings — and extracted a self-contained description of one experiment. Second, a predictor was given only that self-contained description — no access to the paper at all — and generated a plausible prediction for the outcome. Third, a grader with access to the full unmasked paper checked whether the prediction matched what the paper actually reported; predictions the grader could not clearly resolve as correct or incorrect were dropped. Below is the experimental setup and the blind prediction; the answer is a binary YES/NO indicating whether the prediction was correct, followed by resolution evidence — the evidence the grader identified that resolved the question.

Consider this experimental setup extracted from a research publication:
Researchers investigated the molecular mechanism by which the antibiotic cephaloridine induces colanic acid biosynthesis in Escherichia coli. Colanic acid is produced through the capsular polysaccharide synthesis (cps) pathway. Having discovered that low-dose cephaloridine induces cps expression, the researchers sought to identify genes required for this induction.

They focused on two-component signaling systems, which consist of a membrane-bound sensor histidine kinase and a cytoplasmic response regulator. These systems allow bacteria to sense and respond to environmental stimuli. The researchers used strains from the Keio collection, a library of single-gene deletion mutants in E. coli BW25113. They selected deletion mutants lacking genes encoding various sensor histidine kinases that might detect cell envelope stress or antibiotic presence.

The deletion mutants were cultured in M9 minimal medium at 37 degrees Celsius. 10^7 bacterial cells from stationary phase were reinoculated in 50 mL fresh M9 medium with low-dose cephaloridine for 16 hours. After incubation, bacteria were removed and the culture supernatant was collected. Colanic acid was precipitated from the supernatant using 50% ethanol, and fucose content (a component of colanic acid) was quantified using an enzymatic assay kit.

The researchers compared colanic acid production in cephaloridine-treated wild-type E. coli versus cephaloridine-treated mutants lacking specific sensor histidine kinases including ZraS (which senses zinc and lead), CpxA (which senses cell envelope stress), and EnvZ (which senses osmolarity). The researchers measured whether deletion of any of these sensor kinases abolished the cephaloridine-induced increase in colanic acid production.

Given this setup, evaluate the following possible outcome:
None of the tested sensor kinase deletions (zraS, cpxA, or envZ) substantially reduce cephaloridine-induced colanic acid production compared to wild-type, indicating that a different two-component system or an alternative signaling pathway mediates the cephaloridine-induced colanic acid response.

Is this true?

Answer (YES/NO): NO